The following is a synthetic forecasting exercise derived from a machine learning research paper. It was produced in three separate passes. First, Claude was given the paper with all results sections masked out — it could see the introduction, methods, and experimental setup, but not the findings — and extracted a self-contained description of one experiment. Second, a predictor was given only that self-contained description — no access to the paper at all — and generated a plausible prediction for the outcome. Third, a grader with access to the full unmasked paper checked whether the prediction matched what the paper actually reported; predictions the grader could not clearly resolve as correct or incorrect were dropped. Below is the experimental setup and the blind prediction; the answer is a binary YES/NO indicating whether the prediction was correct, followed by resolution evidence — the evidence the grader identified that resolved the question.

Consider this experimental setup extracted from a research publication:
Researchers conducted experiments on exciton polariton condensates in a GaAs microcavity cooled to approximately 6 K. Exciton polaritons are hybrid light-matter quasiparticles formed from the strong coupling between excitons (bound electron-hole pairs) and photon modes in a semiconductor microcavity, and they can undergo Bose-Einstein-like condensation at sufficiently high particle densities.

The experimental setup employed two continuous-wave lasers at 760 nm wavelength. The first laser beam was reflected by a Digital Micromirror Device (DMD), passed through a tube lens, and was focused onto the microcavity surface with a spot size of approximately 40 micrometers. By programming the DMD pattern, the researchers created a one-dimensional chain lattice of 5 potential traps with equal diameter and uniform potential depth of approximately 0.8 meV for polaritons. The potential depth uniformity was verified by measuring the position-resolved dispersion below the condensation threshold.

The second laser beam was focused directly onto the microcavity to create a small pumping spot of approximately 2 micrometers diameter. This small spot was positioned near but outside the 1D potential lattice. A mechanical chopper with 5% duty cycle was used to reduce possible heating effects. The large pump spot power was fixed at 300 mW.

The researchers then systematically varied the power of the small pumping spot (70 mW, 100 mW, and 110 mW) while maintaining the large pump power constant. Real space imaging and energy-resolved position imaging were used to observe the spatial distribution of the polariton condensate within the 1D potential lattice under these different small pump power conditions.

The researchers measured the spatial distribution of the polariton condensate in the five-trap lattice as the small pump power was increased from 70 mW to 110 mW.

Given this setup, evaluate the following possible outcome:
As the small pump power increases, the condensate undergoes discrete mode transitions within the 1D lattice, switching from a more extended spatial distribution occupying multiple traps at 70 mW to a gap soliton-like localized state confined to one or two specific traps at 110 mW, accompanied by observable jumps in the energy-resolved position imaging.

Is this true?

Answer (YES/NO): NO